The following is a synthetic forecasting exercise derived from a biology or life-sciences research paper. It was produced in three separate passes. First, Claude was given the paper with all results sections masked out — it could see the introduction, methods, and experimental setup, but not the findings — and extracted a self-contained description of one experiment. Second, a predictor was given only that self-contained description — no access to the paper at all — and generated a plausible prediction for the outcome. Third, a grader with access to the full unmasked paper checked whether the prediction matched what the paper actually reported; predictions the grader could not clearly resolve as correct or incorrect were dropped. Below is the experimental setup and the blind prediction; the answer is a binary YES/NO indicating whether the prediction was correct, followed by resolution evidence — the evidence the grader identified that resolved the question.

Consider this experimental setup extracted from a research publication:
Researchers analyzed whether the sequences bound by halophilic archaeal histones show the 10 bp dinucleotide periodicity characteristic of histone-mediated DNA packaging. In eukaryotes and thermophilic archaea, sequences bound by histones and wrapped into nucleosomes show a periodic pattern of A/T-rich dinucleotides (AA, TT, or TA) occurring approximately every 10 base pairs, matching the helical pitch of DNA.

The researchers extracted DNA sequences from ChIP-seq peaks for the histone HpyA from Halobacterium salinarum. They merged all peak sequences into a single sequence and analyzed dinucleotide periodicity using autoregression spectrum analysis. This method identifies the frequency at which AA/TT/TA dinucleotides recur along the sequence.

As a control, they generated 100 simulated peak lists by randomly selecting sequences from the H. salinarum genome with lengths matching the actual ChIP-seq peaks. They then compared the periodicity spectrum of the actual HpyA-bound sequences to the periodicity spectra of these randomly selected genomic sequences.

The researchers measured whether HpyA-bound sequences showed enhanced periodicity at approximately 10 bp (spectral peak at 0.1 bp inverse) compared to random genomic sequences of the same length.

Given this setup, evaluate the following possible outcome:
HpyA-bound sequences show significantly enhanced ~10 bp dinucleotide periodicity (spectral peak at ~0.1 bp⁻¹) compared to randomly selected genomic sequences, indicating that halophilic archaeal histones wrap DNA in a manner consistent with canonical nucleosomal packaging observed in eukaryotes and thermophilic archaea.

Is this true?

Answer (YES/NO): NO